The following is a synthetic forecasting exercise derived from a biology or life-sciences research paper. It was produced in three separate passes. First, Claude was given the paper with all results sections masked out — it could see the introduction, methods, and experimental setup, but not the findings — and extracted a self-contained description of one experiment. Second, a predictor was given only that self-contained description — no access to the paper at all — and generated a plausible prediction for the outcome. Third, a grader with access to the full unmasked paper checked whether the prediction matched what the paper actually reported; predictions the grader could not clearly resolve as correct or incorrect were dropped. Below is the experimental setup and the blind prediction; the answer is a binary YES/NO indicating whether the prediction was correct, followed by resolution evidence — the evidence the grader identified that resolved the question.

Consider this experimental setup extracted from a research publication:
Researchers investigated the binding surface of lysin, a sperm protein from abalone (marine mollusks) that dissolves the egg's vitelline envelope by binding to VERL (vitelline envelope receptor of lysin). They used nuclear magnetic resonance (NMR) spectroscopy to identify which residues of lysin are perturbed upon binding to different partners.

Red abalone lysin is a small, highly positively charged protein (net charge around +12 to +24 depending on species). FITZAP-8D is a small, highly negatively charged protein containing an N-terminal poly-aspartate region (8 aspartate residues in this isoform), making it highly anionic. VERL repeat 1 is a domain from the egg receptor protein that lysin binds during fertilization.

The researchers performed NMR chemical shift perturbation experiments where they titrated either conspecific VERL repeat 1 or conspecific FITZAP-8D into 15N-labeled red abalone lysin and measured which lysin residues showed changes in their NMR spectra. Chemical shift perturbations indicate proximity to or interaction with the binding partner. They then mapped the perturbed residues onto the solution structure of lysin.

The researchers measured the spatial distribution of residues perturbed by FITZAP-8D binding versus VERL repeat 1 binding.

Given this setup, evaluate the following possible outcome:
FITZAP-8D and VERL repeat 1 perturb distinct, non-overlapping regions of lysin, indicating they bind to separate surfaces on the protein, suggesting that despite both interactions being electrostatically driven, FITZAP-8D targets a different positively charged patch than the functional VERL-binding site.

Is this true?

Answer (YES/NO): NO